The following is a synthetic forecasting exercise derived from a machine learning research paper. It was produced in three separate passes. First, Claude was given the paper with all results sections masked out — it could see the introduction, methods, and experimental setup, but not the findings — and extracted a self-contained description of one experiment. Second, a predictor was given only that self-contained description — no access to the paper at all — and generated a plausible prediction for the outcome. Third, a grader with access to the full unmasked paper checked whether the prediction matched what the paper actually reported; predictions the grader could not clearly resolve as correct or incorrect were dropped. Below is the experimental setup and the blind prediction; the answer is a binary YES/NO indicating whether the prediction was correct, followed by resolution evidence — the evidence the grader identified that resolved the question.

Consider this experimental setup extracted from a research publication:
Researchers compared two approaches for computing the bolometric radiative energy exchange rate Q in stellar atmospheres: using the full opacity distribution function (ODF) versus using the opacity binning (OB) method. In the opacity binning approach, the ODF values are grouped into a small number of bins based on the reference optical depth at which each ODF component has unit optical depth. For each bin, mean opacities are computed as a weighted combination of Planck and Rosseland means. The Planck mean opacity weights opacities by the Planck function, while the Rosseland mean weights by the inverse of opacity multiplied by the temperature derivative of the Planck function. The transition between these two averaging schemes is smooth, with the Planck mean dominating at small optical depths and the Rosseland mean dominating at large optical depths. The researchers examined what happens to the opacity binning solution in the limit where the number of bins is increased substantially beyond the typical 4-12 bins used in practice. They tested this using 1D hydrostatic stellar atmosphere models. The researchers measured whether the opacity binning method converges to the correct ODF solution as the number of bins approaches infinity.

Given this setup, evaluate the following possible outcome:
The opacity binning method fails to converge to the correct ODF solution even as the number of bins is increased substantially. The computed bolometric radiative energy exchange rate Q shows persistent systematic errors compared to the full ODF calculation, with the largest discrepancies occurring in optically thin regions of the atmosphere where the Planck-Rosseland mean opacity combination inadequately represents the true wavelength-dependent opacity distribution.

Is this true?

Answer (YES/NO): NO